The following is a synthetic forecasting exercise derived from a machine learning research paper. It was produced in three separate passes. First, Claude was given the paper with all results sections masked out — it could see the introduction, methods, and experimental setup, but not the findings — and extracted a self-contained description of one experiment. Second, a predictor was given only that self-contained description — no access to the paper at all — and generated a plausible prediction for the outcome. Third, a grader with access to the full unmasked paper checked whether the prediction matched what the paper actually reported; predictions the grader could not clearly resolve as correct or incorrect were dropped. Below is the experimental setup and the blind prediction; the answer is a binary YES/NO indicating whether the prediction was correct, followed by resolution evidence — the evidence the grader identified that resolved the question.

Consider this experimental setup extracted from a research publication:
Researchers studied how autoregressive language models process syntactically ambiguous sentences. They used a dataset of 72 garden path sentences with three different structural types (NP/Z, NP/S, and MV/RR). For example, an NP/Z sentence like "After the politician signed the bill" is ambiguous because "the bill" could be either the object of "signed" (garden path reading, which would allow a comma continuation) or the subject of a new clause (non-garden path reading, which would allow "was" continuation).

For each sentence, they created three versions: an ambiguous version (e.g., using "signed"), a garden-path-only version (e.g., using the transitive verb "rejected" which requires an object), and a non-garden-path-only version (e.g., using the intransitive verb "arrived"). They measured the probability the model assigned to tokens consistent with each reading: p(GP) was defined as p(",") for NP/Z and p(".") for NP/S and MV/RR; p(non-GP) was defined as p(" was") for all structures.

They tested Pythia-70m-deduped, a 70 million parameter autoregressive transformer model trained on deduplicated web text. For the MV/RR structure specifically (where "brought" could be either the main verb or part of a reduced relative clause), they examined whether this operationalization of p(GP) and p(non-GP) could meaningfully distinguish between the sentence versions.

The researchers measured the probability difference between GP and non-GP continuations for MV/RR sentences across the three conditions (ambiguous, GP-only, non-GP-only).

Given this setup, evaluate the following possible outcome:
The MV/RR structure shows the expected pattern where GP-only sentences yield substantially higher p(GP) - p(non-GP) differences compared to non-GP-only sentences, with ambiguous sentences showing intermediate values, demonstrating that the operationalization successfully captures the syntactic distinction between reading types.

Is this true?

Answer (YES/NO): NO